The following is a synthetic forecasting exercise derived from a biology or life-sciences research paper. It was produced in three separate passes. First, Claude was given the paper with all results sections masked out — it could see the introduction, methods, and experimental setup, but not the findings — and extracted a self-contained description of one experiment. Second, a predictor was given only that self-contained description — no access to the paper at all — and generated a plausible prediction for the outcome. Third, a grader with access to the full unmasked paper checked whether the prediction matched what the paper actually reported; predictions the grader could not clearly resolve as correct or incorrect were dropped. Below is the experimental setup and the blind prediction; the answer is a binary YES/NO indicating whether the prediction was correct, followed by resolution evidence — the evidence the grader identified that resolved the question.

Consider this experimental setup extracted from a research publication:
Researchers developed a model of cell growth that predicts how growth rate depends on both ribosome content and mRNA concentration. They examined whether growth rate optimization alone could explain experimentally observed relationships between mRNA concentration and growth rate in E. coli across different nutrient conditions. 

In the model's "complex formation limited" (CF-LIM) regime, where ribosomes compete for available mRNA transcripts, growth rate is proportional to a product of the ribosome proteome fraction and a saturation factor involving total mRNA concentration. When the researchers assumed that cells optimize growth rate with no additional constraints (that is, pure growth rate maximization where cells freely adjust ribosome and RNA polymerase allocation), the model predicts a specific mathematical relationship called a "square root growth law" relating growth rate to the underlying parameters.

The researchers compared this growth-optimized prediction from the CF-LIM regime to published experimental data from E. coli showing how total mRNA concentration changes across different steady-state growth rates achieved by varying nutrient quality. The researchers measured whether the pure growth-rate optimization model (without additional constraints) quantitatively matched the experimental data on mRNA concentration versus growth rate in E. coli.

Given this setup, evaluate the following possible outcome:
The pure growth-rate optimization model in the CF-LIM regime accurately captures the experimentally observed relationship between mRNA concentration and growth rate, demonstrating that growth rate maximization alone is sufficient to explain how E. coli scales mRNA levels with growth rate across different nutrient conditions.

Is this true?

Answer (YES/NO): NO